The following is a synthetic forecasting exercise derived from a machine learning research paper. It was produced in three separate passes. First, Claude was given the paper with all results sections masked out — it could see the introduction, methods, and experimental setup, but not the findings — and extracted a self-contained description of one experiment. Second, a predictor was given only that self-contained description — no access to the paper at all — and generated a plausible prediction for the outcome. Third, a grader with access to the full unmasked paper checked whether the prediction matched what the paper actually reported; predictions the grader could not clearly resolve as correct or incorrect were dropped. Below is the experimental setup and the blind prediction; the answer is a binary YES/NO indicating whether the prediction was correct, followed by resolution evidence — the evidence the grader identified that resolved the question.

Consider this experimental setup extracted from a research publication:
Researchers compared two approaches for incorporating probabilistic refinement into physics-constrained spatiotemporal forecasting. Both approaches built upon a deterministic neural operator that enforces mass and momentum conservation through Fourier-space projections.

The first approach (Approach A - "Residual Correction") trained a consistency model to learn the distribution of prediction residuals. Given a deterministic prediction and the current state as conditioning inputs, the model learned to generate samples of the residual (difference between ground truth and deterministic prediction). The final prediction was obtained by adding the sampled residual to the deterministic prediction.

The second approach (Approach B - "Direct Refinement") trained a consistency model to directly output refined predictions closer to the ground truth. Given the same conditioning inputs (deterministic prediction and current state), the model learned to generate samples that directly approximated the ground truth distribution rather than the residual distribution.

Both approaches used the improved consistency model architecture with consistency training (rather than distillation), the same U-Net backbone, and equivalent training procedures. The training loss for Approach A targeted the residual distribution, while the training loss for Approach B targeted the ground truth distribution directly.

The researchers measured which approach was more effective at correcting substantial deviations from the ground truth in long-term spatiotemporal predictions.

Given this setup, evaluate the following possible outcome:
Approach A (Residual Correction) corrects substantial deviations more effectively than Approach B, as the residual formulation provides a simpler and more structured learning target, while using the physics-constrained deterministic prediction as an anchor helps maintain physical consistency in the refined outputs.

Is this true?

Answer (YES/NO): YES